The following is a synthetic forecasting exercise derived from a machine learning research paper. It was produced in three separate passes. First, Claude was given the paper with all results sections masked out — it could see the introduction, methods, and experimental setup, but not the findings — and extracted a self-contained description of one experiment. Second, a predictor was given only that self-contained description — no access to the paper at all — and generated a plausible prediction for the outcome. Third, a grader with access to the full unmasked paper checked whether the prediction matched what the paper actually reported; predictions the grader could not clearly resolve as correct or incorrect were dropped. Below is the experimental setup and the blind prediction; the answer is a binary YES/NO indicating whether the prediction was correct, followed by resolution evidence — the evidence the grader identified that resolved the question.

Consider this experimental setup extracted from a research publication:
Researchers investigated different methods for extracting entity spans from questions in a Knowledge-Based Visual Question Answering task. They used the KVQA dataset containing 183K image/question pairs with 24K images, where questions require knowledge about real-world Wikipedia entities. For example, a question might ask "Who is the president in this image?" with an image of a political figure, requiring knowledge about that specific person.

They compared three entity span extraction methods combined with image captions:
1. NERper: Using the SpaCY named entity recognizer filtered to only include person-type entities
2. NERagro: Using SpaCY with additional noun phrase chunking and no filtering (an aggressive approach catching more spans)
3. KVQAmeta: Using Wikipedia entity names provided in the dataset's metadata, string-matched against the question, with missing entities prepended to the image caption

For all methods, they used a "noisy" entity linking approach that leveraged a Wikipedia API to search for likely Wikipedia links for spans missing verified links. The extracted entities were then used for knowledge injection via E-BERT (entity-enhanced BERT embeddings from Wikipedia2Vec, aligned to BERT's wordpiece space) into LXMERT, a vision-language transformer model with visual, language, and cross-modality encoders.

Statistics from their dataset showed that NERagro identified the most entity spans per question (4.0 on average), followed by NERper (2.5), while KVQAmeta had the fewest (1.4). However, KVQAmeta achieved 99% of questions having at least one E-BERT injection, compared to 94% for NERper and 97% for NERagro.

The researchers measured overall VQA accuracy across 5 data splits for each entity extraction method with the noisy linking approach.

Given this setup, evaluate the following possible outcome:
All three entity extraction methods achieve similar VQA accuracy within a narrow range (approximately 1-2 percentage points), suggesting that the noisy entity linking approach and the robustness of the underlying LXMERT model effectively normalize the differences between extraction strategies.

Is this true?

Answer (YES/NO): NO